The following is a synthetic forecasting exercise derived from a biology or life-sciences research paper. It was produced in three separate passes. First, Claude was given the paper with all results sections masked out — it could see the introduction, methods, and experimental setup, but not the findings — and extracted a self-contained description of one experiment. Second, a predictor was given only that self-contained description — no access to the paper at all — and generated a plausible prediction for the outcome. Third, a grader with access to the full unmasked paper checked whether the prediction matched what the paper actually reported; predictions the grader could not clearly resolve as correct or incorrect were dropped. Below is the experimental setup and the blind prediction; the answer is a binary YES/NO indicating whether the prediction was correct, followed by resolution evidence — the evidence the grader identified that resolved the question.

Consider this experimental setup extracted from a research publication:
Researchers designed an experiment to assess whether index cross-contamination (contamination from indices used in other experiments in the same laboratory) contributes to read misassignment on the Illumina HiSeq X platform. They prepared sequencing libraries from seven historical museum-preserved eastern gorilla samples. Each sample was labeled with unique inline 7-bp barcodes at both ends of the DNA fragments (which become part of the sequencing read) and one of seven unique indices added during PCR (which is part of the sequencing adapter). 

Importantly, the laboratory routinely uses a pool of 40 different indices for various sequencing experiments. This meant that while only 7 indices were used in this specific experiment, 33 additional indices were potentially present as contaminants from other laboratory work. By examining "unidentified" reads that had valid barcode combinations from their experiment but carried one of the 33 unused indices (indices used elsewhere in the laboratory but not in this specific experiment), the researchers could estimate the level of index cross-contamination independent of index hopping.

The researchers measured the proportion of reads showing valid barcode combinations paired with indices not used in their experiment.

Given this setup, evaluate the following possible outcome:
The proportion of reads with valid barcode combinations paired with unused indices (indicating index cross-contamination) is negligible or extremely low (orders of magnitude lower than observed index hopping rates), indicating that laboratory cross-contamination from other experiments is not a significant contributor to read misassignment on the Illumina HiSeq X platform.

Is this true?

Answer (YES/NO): NO